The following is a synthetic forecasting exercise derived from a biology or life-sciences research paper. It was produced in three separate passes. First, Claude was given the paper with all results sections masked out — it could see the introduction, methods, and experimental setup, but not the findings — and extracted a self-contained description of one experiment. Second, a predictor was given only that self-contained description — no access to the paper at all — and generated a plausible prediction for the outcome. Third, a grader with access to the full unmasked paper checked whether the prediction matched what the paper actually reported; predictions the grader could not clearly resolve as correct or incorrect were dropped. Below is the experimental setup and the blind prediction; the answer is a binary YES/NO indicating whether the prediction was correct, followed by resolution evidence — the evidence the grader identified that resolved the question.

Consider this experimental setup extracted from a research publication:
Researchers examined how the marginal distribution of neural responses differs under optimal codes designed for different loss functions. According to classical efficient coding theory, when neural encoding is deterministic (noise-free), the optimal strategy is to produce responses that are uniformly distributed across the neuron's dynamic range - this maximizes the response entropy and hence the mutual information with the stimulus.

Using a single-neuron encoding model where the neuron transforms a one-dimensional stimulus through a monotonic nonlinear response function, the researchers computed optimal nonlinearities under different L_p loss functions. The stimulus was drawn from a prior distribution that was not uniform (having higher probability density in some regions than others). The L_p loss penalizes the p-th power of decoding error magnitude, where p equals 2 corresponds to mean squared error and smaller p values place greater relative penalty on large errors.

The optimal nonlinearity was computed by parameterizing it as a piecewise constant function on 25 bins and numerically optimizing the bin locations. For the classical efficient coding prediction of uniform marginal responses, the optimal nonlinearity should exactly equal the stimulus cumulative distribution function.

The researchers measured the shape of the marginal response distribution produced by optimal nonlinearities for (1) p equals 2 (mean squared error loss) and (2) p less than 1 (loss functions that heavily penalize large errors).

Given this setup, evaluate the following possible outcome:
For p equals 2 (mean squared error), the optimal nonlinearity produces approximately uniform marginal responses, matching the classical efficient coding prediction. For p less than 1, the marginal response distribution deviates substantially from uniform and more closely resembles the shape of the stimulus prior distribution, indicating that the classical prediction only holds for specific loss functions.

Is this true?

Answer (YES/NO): NO